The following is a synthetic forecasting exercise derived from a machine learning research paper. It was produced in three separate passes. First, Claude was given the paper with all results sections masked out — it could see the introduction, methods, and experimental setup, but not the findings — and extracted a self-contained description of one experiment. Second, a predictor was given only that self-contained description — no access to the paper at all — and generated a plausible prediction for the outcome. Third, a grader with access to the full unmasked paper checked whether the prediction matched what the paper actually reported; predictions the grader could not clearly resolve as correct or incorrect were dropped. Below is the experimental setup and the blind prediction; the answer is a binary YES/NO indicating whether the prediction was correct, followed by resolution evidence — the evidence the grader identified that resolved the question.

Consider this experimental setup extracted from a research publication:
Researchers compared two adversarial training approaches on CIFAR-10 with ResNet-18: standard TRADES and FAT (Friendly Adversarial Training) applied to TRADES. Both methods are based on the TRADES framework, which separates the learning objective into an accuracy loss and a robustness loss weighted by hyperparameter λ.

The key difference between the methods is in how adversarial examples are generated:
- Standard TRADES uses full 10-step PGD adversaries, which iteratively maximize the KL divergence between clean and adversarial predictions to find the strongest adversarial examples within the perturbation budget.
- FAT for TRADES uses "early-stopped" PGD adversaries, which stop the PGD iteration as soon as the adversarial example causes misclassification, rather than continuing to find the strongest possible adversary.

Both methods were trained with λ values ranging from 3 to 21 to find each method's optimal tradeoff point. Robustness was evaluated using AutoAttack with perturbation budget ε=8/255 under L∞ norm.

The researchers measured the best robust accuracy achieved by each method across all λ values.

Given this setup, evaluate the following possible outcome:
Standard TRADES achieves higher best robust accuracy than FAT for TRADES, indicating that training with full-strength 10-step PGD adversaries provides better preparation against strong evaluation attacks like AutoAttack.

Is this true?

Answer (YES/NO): YES